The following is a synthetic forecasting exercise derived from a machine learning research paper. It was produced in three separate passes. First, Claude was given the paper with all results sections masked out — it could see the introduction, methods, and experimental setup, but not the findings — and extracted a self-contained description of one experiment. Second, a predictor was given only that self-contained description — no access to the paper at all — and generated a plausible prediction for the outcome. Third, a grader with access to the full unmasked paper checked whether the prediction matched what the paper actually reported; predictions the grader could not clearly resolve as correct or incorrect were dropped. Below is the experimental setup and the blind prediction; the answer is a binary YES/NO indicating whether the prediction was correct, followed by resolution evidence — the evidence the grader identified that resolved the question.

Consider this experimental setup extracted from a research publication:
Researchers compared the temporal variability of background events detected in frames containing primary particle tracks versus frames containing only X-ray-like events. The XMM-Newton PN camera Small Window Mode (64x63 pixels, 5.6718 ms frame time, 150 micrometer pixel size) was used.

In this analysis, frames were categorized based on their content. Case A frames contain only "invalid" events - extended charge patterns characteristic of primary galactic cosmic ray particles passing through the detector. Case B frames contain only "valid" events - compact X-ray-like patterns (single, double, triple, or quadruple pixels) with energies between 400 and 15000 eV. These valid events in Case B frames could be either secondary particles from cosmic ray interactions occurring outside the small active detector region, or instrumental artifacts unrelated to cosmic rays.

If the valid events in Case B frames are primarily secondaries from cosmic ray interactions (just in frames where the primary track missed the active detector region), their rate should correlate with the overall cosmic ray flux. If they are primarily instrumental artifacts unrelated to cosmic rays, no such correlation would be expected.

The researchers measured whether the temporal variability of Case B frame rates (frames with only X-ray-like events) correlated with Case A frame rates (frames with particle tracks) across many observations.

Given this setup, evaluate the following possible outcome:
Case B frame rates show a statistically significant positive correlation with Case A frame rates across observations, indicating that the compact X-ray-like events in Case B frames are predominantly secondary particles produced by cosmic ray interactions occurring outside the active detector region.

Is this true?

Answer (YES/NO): YES